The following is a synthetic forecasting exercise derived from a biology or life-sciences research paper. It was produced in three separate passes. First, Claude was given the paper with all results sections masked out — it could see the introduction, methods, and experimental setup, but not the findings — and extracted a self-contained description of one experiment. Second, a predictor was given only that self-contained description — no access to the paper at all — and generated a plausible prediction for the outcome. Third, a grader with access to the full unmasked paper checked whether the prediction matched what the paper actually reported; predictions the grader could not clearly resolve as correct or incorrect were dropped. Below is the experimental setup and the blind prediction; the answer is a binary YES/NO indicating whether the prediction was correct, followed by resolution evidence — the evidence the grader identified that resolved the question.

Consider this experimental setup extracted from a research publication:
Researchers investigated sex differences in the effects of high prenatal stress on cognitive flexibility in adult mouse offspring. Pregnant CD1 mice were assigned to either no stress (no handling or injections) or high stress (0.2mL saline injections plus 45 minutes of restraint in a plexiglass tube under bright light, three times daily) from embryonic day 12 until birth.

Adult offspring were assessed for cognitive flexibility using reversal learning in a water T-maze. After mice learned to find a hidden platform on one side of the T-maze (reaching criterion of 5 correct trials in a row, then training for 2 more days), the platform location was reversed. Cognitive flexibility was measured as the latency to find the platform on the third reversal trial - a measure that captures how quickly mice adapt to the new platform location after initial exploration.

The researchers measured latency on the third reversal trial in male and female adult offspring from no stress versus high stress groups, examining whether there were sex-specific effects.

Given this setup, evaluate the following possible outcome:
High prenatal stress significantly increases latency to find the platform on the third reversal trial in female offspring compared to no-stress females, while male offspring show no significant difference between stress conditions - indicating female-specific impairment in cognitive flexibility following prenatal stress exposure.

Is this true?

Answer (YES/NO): NO